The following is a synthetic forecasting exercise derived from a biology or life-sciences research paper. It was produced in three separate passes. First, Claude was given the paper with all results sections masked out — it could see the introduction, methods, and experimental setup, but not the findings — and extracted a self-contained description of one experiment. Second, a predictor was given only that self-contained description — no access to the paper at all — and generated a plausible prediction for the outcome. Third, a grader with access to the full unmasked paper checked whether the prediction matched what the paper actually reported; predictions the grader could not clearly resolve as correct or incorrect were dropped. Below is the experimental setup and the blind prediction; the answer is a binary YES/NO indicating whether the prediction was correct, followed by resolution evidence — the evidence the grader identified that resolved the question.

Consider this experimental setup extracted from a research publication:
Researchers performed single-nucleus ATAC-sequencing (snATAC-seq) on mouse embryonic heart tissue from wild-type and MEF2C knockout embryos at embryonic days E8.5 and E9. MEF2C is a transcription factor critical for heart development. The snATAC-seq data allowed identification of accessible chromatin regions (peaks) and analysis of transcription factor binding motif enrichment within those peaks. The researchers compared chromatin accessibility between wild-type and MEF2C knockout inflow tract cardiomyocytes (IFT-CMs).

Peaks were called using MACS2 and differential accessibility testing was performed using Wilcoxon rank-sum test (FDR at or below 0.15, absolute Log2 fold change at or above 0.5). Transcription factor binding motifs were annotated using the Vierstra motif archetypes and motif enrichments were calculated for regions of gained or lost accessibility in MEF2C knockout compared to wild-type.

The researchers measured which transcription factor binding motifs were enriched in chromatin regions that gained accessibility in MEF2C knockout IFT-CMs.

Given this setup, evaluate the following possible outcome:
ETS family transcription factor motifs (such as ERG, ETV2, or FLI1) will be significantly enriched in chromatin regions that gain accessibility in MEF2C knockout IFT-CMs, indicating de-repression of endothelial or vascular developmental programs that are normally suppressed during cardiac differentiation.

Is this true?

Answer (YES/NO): NO